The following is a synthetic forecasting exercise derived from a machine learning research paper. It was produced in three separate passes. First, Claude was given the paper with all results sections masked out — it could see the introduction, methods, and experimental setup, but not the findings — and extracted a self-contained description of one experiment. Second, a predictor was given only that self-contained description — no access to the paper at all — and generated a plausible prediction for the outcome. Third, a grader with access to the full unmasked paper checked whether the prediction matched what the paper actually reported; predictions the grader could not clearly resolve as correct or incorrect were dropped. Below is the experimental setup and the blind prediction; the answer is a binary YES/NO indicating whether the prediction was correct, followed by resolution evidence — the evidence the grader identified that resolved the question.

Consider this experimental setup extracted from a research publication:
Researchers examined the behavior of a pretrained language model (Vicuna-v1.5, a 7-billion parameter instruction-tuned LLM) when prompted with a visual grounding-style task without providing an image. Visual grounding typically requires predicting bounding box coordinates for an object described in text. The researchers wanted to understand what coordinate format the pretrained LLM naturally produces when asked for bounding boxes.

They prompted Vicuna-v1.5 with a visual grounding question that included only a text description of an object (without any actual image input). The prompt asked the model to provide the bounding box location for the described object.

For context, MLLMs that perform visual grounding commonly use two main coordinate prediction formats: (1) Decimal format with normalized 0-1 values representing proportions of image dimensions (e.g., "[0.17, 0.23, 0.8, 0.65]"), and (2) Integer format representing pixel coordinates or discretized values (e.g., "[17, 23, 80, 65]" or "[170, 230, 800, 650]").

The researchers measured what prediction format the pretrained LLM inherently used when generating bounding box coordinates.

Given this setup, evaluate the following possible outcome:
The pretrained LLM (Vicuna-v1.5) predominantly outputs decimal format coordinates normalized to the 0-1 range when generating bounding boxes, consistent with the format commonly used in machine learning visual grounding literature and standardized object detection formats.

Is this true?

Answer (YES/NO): NO